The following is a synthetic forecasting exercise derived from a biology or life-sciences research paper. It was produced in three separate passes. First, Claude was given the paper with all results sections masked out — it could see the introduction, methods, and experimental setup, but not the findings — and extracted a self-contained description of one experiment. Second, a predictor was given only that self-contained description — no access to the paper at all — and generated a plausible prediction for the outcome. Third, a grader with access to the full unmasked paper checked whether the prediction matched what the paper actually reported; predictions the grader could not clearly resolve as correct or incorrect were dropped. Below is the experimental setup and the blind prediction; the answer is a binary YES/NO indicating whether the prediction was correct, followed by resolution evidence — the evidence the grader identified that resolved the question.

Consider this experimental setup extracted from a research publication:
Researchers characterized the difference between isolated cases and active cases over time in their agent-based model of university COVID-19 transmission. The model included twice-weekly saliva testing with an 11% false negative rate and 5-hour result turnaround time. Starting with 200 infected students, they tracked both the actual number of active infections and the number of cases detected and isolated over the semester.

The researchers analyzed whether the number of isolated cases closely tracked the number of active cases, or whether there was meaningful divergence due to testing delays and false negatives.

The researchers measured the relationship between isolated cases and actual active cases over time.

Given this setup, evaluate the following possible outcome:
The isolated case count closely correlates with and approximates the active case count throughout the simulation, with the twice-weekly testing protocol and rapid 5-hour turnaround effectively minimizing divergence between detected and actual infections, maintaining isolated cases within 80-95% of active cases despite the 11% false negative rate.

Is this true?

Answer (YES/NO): NO